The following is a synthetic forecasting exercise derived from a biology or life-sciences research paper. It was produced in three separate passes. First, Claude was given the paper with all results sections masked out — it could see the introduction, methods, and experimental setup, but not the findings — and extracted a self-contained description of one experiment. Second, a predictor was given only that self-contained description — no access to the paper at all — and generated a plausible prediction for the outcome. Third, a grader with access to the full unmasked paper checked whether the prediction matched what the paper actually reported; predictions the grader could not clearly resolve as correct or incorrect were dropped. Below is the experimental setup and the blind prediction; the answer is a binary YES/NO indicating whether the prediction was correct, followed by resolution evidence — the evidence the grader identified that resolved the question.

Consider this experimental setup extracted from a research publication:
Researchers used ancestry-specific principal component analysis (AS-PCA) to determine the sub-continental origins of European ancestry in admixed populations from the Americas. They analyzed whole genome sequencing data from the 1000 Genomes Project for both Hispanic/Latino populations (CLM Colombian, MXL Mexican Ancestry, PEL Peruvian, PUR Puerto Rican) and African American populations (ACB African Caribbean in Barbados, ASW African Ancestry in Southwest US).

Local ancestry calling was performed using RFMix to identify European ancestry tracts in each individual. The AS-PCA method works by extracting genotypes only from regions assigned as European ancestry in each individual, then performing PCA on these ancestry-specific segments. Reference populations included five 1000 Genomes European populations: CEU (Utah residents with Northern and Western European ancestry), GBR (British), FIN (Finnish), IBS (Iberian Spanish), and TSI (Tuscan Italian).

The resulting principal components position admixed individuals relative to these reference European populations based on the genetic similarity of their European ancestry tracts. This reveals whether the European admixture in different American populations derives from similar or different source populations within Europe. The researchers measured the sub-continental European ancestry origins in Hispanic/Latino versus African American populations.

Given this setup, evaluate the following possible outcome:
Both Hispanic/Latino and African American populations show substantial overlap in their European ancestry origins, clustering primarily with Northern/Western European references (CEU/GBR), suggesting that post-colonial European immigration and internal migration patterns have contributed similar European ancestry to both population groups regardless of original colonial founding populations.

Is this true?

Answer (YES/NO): NO